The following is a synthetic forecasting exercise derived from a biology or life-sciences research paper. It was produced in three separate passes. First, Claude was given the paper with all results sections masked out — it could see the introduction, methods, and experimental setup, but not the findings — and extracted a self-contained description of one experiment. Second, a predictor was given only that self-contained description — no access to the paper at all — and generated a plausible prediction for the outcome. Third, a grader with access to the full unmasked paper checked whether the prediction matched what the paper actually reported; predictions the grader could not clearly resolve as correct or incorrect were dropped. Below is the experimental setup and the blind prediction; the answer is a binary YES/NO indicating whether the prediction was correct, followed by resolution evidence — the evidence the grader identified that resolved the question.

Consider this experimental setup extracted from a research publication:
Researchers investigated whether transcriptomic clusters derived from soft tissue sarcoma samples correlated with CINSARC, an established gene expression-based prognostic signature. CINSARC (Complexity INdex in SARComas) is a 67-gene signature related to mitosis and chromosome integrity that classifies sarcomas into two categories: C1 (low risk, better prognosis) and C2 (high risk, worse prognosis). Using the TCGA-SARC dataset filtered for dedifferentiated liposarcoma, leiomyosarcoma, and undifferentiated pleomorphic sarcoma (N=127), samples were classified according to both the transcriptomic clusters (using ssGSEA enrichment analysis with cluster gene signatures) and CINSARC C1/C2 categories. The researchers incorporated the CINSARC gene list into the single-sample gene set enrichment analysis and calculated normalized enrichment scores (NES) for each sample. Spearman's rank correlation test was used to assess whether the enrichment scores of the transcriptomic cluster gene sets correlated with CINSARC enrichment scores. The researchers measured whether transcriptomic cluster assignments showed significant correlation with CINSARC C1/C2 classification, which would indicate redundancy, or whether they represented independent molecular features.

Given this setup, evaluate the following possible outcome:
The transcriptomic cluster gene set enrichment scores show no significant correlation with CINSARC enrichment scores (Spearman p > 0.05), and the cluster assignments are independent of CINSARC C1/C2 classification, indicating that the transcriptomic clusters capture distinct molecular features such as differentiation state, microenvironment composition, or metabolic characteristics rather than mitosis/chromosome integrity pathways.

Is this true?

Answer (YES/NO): NO